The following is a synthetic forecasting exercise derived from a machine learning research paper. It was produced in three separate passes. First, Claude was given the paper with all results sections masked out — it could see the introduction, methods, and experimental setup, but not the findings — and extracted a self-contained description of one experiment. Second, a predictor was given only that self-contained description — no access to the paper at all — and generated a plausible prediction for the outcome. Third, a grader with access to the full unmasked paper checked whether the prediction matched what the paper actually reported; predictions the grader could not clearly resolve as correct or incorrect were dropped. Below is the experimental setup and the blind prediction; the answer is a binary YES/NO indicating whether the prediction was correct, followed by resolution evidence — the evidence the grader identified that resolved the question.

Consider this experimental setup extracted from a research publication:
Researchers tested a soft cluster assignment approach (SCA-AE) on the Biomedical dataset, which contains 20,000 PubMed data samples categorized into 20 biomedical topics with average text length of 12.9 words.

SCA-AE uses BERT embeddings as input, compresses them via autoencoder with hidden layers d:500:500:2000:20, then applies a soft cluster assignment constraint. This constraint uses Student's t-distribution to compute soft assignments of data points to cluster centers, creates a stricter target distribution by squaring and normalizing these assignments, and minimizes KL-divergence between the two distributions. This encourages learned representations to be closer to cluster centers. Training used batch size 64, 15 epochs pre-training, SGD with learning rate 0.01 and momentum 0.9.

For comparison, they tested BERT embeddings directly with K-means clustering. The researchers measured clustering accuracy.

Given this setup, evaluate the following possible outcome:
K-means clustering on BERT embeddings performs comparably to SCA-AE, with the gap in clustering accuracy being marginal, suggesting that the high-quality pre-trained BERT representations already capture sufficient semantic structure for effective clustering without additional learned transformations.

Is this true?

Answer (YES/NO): YES